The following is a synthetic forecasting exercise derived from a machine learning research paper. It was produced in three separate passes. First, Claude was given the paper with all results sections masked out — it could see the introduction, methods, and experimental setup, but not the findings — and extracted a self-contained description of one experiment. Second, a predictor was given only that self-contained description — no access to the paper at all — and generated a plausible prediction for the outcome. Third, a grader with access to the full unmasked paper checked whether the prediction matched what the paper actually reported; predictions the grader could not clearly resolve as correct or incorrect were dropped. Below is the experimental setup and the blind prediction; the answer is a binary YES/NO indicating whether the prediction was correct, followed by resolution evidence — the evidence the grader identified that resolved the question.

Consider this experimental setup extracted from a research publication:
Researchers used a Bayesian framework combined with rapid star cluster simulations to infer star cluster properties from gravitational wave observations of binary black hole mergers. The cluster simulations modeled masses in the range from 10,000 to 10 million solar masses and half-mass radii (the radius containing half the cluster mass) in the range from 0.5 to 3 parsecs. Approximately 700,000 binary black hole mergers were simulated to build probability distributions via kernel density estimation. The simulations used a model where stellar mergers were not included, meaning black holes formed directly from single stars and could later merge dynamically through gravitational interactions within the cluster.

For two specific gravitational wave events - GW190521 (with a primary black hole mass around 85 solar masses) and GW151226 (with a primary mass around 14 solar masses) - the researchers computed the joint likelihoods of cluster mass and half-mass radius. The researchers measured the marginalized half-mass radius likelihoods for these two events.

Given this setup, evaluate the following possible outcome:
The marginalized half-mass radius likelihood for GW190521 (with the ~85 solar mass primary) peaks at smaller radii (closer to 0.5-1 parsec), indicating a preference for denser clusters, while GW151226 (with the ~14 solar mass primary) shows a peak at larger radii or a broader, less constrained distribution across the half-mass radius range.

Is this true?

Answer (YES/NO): NO